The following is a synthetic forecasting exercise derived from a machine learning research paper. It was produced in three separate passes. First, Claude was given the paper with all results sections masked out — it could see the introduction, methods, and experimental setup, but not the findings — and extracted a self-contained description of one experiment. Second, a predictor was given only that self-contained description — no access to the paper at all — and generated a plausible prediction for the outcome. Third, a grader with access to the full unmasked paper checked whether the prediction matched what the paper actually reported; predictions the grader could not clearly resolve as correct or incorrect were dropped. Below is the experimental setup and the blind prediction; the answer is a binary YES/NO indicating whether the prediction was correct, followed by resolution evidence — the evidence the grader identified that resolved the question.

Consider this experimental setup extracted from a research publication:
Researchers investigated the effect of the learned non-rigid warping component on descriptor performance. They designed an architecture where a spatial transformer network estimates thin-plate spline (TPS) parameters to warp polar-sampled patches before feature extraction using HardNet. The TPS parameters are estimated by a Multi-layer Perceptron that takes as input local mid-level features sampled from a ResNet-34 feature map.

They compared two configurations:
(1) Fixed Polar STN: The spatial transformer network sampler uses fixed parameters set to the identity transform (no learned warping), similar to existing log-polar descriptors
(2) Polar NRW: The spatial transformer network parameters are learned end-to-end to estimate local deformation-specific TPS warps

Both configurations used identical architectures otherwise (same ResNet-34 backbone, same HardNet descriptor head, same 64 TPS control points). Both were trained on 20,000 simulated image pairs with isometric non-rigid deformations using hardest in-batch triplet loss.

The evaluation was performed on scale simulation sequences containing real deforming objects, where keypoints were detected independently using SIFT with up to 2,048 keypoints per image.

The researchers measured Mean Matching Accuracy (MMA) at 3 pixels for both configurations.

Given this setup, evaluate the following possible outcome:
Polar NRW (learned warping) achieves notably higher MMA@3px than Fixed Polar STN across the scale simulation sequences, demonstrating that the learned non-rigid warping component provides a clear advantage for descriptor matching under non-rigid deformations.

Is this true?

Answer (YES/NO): YES